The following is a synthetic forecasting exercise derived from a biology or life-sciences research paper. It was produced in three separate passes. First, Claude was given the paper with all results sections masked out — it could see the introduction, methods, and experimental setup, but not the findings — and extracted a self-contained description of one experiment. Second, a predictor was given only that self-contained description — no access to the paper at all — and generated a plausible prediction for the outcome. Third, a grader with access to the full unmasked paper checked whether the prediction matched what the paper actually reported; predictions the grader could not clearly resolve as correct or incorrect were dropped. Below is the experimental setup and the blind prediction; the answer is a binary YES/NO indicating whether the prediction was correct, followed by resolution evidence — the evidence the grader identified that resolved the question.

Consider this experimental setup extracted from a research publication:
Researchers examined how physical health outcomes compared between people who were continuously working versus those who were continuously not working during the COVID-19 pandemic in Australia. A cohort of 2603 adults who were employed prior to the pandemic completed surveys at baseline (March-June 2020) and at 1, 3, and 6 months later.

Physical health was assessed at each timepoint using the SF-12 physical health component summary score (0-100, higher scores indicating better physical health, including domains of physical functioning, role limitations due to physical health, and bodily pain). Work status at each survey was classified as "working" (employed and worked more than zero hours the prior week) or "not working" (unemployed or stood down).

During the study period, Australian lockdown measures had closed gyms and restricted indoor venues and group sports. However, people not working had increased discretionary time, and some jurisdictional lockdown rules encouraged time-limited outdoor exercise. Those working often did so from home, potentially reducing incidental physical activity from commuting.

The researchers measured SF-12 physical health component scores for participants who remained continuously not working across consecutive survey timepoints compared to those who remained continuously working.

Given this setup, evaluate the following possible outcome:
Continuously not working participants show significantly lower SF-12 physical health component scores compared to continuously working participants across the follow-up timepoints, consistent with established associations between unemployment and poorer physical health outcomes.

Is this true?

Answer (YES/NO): YES